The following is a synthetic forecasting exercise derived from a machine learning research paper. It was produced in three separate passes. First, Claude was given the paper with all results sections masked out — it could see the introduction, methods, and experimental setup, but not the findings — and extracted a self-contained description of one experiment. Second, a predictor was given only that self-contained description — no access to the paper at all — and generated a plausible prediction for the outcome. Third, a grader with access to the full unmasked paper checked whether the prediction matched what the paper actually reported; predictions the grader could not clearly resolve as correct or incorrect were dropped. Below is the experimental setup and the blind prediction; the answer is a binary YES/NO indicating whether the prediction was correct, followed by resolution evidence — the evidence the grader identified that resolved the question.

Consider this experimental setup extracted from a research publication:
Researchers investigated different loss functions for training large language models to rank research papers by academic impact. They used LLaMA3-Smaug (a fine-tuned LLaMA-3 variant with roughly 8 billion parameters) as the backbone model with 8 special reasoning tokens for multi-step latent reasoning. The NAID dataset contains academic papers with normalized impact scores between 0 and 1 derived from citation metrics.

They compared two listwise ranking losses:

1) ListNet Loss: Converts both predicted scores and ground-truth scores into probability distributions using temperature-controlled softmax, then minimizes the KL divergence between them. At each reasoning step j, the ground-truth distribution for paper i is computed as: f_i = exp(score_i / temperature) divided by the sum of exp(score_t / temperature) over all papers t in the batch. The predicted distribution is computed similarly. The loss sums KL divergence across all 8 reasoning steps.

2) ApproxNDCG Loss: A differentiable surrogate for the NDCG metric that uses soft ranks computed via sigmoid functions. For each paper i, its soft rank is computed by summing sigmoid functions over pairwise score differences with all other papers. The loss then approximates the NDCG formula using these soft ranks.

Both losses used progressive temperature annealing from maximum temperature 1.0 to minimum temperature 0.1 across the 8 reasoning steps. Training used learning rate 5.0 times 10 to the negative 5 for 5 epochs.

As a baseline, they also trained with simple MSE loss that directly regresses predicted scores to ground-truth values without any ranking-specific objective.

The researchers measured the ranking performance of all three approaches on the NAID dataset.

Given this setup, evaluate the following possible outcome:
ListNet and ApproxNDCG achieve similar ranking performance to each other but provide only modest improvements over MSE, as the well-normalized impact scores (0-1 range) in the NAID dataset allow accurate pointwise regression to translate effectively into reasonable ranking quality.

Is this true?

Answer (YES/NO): NO